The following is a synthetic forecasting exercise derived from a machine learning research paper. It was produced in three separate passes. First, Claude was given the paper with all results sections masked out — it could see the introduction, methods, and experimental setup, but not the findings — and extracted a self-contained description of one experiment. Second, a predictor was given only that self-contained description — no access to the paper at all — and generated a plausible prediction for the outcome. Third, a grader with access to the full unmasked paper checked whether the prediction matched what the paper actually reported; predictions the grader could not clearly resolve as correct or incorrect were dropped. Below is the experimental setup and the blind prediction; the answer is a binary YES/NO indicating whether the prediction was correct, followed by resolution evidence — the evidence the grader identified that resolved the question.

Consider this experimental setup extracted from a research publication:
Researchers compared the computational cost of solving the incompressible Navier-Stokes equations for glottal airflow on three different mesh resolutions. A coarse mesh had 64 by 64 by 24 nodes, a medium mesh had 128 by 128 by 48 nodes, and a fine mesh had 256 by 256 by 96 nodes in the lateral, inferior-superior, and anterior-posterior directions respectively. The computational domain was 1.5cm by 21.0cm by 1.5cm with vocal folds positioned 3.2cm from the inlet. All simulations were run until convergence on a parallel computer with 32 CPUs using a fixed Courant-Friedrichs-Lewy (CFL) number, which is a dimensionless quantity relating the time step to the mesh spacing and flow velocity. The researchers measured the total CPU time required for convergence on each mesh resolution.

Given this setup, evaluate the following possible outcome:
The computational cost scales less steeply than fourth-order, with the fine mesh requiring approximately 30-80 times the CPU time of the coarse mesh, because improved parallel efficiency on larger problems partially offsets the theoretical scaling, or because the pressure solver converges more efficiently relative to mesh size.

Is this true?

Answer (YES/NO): NO